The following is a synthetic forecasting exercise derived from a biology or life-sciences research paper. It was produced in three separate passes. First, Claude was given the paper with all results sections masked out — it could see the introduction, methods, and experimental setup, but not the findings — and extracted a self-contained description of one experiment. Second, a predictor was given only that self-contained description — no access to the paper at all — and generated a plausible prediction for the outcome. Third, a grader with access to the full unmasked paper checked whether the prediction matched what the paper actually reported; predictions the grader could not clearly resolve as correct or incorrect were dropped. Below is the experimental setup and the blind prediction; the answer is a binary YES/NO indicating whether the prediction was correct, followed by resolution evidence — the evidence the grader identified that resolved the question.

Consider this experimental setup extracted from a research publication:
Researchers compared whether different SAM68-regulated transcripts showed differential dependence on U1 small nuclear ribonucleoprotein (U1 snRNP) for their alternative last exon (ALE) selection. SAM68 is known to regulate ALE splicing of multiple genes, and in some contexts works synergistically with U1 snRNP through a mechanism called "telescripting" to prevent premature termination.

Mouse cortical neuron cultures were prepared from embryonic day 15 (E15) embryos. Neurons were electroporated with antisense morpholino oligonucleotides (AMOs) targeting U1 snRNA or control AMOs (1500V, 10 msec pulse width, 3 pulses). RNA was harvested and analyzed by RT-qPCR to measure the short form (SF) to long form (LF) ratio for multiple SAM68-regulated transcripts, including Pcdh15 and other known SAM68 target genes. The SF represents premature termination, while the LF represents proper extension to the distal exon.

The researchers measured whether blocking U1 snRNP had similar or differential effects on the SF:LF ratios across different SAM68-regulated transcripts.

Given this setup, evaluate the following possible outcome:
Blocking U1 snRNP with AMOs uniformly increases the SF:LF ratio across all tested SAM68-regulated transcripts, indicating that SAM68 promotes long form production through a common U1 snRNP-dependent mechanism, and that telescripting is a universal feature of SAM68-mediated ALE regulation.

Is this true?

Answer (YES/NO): NO